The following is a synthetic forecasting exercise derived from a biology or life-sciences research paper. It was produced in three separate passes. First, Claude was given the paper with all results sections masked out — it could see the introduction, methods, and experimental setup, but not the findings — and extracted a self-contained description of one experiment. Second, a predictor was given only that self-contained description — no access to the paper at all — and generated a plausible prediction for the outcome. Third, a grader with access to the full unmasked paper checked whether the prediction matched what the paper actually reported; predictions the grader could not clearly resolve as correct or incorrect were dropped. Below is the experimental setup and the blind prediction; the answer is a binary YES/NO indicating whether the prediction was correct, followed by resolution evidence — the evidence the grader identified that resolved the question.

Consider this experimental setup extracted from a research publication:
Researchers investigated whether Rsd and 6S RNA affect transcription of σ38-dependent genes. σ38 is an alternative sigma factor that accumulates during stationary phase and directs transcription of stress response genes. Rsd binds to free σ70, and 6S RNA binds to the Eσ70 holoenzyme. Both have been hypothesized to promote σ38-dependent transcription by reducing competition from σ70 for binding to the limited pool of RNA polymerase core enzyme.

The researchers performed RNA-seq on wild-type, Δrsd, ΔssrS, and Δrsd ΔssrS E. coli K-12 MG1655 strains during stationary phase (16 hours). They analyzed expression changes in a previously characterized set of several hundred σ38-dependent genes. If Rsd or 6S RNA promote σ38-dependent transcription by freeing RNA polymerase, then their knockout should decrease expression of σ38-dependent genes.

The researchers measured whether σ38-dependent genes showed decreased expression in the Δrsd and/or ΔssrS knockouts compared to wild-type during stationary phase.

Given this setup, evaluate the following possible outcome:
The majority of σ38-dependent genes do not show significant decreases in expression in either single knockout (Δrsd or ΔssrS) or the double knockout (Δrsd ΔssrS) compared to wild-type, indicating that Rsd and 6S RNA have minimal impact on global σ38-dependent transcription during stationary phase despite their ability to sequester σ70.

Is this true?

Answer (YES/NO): NO